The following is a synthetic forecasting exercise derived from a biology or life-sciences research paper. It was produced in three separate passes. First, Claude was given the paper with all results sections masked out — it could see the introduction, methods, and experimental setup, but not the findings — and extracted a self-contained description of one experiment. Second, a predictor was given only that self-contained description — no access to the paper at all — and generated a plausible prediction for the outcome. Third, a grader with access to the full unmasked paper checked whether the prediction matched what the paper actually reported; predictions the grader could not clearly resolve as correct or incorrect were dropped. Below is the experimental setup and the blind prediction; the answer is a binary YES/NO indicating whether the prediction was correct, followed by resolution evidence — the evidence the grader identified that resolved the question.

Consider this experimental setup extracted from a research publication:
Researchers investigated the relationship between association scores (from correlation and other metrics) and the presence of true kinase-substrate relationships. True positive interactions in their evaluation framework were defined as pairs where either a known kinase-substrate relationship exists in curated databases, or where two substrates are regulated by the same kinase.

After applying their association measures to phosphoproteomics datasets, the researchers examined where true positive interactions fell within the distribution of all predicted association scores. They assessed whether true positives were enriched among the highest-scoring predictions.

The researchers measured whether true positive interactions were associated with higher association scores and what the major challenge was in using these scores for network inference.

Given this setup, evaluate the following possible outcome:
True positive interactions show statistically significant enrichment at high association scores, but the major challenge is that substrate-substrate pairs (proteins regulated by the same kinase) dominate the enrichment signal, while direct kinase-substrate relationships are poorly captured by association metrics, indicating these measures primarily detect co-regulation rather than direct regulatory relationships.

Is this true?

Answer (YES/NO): NO